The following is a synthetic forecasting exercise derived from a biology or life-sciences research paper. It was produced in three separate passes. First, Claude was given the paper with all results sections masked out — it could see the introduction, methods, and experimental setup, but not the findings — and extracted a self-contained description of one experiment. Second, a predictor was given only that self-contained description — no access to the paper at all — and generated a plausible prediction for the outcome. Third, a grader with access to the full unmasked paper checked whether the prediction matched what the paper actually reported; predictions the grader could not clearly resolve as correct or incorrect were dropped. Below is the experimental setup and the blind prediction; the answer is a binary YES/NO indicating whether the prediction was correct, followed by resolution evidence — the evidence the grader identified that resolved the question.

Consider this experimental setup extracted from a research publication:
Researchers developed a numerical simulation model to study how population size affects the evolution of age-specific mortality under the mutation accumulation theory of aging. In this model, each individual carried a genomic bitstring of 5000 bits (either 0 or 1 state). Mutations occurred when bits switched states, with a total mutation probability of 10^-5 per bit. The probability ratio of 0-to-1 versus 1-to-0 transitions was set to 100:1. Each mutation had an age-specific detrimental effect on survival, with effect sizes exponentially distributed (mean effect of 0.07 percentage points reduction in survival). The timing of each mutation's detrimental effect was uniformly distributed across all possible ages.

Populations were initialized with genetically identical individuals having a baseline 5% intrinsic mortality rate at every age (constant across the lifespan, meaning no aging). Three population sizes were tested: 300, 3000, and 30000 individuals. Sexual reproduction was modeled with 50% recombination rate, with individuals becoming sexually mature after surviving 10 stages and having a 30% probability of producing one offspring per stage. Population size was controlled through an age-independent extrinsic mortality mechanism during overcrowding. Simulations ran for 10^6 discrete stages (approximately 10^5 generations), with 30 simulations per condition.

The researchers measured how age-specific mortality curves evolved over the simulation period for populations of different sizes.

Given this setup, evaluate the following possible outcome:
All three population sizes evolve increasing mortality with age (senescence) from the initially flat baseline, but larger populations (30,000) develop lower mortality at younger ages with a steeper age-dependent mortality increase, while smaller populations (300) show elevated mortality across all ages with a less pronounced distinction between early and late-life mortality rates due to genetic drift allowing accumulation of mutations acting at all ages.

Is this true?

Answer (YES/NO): YES